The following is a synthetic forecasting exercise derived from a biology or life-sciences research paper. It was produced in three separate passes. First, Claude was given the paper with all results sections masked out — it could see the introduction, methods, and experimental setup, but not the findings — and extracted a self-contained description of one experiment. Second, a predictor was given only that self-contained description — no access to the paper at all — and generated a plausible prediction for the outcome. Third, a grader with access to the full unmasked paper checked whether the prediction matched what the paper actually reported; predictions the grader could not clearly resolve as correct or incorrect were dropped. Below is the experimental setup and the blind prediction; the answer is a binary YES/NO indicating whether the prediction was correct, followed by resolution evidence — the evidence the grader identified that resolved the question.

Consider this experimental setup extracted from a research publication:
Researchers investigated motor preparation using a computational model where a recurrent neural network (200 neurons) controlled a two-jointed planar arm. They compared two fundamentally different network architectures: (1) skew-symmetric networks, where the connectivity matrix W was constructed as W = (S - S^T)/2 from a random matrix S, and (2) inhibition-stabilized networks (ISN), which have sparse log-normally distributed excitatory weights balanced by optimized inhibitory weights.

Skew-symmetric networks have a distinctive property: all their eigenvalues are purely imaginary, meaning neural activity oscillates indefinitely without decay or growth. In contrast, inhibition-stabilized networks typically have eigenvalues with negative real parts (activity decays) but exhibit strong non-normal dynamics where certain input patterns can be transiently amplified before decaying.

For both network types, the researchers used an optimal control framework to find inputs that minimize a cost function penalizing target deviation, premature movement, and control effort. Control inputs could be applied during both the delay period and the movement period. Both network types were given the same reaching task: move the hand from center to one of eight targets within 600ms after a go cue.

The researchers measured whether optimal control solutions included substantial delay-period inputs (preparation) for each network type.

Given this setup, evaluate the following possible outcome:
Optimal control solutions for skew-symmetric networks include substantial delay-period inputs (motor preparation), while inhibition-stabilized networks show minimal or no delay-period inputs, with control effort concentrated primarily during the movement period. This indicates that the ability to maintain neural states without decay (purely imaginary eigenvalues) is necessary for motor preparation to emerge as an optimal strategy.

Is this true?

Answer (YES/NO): NO